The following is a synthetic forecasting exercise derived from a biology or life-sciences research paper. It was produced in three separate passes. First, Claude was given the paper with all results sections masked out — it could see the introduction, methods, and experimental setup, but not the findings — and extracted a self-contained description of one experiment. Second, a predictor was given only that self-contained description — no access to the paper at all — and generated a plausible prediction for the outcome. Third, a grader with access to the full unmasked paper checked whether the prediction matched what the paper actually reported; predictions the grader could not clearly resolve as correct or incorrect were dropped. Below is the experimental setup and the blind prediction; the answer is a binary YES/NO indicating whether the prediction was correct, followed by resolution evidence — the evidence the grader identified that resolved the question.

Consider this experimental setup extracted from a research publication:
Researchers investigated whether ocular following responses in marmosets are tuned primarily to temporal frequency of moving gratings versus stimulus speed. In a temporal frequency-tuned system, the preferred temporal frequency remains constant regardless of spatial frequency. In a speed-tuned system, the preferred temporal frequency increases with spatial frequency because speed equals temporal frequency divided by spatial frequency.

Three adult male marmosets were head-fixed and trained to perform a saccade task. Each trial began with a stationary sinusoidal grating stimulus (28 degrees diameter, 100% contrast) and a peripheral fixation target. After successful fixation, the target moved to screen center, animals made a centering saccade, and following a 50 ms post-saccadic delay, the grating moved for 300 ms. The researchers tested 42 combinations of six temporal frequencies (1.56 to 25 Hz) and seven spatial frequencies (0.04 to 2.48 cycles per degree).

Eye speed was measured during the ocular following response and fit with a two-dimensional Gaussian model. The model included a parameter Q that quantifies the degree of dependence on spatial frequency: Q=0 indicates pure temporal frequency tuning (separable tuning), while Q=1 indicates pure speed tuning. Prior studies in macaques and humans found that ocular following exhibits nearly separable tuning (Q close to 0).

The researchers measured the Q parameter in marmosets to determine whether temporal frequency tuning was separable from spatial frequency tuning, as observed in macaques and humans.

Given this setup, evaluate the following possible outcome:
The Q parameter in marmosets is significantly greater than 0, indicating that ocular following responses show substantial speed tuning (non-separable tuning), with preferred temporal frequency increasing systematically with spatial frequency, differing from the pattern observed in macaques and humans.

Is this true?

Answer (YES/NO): YES